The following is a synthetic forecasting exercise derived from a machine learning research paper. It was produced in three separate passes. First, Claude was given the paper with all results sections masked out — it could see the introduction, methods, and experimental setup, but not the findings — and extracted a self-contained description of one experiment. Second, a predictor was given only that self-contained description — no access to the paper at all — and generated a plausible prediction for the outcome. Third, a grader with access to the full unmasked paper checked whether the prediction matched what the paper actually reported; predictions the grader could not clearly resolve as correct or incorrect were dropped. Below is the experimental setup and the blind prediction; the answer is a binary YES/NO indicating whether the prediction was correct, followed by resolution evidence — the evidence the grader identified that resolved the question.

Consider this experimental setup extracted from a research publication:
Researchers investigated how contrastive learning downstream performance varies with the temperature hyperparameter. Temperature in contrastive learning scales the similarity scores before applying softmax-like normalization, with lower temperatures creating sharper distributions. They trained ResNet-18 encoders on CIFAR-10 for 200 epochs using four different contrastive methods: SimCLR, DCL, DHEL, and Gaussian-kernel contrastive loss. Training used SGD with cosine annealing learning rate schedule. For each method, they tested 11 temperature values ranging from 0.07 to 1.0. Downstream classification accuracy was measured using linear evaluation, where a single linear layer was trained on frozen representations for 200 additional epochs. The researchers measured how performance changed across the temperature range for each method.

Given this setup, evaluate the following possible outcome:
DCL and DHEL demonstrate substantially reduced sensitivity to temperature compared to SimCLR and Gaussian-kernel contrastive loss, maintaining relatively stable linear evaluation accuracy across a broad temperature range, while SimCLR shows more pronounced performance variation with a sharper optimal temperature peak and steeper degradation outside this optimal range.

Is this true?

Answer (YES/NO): NO